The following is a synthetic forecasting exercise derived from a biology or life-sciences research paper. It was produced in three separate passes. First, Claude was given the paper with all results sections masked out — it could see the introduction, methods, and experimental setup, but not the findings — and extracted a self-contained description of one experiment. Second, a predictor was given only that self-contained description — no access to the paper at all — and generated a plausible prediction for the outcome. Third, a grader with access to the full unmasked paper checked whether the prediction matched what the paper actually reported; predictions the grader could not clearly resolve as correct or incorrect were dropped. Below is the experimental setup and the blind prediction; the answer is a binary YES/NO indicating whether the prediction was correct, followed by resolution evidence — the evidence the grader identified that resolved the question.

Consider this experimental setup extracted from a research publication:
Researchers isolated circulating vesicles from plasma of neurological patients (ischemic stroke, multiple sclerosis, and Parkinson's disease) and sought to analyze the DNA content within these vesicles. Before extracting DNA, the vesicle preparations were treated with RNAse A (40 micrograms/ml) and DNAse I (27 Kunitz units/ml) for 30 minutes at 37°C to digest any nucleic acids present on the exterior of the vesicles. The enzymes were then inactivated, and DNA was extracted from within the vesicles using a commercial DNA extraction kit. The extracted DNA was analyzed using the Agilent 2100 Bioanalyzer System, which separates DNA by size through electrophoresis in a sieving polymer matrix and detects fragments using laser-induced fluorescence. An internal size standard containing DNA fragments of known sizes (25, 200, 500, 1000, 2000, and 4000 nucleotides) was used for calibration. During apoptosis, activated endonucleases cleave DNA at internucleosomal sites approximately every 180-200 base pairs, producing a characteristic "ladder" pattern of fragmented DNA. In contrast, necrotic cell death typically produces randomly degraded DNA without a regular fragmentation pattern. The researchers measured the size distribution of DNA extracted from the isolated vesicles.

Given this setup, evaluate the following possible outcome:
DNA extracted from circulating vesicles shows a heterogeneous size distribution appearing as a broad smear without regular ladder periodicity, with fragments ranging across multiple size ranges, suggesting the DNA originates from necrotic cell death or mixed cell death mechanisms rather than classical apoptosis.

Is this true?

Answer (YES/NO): NO